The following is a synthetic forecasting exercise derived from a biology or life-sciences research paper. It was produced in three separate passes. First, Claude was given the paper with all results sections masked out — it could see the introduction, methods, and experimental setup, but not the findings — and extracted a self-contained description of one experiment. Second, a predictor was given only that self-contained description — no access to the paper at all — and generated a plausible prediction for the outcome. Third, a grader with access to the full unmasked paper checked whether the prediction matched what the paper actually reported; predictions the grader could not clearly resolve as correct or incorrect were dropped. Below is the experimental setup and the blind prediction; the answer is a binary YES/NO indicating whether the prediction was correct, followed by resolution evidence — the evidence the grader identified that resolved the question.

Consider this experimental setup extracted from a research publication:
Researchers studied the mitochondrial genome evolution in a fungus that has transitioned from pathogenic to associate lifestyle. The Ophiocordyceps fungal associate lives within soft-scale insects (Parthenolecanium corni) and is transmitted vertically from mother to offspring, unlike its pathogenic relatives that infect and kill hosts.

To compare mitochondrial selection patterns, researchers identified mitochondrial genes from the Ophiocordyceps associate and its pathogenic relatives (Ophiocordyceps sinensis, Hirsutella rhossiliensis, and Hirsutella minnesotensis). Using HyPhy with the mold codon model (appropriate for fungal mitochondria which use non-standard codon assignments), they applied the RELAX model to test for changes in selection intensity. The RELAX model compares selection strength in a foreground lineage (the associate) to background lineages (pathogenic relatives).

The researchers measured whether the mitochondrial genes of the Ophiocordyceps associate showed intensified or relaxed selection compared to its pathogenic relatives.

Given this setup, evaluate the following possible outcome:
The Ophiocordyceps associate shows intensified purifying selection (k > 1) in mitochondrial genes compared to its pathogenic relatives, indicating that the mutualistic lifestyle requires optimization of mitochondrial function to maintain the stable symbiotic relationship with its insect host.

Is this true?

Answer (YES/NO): NO